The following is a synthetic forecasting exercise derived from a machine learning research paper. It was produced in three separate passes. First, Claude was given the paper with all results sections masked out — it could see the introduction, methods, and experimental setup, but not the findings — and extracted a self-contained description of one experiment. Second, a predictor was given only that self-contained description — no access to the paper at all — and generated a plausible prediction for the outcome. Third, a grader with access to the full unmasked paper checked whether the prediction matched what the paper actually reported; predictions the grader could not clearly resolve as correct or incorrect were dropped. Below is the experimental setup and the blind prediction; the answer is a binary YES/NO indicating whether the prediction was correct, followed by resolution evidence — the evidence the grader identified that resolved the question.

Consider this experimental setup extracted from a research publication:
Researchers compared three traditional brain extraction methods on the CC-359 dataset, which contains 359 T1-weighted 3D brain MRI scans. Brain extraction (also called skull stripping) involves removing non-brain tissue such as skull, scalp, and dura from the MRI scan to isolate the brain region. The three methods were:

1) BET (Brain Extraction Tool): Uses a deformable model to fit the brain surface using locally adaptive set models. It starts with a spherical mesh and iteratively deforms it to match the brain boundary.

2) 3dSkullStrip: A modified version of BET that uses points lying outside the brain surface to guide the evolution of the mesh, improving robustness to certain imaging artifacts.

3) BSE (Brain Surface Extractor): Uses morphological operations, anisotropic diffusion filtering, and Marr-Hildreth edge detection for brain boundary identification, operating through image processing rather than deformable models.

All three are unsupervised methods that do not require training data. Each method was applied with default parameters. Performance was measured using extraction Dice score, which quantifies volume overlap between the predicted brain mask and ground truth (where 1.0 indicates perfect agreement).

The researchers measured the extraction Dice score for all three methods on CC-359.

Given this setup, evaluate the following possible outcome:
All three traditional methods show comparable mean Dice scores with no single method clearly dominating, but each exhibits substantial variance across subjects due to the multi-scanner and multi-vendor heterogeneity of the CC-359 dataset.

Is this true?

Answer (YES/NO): NO